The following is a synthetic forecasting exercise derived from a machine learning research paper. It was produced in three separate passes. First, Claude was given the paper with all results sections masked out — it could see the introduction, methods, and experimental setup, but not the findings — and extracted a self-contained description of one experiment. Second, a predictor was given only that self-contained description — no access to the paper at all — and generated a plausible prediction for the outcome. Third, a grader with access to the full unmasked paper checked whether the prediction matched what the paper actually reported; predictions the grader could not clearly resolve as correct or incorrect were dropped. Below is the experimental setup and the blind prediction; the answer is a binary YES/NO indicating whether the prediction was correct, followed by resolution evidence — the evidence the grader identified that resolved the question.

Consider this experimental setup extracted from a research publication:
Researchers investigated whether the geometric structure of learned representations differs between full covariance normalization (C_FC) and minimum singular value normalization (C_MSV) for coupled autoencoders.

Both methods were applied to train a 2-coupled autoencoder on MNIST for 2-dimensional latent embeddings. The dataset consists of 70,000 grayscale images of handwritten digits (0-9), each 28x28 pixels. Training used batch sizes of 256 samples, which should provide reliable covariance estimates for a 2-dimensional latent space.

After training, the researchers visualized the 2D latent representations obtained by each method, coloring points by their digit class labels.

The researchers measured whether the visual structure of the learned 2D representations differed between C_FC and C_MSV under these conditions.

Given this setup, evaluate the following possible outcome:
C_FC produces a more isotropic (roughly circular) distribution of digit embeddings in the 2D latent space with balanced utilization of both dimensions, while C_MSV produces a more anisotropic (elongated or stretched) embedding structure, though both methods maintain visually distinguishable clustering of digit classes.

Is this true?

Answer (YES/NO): NO